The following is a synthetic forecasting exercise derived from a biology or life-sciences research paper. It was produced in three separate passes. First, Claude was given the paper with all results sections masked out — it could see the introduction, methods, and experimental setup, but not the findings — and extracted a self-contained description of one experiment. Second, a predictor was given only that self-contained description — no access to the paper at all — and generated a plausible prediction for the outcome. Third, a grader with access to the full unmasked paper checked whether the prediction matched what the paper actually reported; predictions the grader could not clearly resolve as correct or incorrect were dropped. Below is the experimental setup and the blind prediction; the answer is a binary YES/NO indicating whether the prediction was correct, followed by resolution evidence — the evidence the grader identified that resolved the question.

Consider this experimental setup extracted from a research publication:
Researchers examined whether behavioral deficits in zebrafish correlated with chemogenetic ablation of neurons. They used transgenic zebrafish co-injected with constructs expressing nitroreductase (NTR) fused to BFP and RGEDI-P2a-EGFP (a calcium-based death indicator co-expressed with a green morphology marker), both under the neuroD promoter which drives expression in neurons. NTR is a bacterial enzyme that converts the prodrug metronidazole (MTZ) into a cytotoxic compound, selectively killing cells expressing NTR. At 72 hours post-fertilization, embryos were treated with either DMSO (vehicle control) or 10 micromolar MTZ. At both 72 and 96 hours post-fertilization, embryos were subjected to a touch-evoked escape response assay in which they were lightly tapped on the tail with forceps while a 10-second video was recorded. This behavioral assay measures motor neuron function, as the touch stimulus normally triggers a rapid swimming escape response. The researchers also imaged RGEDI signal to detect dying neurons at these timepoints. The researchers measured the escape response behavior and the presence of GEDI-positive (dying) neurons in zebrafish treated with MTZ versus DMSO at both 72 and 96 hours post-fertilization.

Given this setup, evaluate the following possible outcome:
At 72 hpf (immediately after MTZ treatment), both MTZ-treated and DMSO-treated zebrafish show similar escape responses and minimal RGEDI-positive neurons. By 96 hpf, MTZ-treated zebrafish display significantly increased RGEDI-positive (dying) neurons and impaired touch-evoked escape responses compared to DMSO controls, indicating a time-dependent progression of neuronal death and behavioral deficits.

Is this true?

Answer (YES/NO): NO